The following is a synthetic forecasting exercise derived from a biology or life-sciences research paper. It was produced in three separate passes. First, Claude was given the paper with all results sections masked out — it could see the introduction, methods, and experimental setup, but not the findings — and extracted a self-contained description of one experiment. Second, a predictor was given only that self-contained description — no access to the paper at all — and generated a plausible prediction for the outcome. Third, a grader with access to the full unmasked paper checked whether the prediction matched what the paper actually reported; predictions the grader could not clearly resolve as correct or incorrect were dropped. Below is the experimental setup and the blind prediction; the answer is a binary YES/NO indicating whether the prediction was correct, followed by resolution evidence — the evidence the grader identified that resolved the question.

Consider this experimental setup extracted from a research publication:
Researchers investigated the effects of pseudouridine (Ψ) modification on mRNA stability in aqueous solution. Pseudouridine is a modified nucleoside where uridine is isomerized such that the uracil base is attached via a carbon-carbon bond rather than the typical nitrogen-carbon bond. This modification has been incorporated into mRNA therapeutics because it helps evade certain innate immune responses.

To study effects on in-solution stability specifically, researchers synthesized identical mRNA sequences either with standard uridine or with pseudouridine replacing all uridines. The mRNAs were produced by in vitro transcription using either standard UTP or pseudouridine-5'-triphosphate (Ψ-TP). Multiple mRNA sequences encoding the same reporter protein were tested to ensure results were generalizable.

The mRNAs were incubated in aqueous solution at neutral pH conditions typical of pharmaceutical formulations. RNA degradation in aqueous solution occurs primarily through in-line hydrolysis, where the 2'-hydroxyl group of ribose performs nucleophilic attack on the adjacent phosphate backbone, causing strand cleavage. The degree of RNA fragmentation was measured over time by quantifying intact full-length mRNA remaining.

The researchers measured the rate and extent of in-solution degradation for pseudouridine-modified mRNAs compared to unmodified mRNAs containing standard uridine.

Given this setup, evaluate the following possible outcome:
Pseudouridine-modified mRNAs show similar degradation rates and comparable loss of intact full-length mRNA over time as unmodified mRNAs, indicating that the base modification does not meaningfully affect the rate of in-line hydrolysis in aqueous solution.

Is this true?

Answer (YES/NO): NO